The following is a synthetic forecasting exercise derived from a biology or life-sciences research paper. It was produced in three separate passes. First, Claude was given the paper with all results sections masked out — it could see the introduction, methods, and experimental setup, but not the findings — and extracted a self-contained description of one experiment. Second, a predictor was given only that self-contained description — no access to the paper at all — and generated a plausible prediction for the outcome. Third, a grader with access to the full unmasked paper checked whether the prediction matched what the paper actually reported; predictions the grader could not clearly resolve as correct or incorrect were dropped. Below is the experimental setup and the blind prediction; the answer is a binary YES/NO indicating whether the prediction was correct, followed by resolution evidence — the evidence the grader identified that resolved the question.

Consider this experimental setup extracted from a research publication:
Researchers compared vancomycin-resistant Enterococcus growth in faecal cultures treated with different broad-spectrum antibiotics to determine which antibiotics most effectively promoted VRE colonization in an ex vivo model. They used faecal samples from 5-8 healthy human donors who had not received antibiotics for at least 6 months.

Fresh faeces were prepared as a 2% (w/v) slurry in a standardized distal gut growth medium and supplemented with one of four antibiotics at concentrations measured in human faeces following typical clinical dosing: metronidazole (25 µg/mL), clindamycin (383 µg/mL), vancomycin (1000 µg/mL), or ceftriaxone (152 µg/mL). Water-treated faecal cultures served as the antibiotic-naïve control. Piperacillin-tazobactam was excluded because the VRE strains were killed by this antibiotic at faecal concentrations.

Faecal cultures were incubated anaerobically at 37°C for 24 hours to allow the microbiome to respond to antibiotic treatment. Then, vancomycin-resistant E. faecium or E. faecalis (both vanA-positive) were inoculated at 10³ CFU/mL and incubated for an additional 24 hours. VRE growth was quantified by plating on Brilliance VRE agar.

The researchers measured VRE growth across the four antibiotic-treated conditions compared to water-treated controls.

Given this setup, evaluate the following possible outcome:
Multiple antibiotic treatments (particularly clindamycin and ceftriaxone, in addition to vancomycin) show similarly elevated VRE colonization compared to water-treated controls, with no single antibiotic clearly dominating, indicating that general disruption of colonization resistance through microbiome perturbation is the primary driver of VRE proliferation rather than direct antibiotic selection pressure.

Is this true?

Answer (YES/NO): YES